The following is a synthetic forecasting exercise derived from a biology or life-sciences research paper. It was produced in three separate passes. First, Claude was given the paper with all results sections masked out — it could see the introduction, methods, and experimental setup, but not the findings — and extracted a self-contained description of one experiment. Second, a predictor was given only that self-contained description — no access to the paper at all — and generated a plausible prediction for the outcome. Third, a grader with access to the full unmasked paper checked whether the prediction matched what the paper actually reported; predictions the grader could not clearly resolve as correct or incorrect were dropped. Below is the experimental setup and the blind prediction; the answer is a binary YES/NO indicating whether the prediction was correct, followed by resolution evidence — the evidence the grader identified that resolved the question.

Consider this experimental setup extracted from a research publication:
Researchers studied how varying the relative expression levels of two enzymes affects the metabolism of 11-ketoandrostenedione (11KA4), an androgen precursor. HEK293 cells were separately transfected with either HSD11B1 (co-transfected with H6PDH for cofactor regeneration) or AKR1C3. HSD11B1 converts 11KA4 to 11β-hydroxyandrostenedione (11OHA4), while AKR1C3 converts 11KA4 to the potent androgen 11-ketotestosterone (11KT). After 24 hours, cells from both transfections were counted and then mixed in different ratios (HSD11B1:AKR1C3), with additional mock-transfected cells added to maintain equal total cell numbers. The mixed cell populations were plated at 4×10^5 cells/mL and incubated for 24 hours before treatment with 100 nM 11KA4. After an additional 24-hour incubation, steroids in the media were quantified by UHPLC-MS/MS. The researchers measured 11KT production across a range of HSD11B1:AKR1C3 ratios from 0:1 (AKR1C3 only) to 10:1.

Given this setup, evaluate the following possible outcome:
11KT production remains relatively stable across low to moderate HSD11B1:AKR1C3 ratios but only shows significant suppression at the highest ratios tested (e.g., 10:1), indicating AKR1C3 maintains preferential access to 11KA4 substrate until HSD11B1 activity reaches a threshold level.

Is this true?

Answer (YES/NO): NO